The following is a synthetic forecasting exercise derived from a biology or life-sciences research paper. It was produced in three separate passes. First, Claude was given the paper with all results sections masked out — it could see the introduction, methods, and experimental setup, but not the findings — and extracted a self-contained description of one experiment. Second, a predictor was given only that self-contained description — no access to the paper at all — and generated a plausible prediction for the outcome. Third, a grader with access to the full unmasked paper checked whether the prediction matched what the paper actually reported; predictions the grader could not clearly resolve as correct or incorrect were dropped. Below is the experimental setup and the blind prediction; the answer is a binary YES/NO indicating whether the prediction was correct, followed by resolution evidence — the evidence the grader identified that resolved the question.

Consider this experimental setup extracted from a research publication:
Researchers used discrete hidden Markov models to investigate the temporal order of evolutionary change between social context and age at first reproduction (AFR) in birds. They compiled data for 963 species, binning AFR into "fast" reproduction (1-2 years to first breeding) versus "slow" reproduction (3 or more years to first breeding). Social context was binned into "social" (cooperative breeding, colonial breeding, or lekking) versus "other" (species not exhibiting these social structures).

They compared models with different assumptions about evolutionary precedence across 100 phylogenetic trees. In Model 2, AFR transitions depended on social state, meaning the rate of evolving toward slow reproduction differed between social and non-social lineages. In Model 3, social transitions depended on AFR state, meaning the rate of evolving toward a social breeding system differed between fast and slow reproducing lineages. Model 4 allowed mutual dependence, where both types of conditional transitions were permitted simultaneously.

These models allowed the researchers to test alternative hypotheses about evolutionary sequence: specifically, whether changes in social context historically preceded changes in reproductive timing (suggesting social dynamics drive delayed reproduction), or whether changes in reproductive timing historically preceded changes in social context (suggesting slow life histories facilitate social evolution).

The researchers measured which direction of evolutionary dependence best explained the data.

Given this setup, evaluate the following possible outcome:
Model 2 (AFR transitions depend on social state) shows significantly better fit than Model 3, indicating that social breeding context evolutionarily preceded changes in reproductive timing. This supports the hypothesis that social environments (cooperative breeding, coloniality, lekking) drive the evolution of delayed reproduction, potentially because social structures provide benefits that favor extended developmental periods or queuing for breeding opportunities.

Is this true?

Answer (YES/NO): NO